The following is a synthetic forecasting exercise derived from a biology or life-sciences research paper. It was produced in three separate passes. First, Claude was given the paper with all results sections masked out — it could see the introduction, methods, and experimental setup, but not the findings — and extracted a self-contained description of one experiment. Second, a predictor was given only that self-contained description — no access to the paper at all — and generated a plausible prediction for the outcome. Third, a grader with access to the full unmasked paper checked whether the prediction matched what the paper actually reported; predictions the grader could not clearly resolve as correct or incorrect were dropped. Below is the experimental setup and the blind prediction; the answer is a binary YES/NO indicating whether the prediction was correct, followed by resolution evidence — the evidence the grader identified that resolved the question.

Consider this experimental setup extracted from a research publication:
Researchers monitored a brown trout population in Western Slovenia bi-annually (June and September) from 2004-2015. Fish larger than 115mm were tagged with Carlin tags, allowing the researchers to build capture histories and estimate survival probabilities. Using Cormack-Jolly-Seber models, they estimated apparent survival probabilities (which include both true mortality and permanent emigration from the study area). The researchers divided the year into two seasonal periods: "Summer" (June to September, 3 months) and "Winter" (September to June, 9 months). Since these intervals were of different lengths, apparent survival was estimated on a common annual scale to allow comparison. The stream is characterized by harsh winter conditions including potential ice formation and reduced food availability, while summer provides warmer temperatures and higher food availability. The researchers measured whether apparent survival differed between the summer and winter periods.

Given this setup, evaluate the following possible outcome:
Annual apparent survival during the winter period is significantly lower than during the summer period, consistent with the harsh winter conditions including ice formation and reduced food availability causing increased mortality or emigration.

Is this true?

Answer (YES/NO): NO